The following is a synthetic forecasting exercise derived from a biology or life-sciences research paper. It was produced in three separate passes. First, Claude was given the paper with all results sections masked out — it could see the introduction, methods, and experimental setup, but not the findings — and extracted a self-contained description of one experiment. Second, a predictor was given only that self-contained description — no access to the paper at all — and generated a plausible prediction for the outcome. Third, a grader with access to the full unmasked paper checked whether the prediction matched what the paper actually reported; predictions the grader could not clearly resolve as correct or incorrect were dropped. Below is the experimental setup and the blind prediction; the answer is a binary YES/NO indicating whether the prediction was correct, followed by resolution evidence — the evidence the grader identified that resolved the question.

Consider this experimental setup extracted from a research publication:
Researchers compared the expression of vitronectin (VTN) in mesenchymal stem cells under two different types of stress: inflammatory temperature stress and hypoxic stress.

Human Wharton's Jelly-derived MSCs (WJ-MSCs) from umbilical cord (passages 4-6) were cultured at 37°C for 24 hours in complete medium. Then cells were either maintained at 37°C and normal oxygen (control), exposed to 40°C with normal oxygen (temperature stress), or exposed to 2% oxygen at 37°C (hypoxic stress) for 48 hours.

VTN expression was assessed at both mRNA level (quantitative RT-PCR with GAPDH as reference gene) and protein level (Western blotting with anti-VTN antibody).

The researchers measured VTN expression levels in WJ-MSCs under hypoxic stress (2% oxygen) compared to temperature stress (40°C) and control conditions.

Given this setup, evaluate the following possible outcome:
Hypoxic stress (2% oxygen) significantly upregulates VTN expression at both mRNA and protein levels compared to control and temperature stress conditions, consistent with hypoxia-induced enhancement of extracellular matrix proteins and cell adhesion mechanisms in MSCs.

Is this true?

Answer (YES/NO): NO